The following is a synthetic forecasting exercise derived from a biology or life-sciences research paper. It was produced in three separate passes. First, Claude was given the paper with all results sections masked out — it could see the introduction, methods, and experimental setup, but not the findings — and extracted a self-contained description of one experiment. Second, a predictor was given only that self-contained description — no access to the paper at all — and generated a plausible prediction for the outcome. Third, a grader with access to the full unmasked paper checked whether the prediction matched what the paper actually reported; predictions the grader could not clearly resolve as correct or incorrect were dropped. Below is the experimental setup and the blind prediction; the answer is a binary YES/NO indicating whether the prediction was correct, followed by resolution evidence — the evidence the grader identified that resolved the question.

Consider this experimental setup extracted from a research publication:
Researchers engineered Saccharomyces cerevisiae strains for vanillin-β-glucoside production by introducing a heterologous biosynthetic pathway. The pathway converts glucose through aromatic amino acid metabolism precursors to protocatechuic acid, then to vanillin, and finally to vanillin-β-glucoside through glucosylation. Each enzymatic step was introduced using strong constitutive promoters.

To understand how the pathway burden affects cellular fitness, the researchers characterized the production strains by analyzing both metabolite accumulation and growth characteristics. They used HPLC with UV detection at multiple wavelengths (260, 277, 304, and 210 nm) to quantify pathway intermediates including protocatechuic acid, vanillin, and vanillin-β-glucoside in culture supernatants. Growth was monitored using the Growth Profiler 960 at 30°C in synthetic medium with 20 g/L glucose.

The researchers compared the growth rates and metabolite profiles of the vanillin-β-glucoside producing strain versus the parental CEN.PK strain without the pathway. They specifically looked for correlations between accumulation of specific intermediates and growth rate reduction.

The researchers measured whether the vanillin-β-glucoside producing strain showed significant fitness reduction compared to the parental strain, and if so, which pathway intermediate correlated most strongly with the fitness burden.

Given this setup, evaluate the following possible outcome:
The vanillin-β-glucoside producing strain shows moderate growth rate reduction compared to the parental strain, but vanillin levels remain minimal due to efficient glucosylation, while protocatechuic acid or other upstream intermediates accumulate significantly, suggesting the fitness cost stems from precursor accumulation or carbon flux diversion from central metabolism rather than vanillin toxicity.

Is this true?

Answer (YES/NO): NO